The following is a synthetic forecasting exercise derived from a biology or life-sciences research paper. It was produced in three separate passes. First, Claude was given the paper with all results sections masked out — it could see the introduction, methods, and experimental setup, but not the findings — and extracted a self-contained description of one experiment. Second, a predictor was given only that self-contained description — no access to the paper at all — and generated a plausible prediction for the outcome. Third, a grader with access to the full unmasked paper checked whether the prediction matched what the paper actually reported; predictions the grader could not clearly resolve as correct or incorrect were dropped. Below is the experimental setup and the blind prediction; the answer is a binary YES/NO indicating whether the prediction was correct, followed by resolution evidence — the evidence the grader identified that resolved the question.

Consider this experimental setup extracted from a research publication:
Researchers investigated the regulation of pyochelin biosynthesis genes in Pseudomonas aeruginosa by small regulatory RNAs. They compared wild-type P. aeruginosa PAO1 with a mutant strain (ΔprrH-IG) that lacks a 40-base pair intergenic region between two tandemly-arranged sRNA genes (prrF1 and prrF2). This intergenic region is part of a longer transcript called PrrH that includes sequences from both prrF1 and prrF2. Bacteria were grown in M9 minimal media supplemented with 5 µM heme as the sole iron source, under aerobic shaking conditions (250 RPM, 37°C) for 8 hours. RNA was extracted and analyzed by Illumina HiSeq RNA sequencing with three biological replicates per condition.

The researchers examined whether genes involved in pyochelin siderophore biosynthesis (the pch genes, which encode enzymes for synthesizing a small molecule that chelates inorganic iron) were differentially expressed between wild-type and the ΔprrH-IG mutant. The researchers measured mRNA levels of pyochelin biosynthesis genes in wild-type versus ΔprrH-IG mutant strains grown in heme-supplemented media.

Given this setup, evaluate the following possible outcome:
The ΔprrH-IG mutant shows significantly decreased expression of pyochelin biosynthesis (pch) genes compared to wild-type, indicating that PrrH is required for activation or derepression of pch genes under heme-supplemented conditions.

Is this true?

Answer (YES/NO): NO